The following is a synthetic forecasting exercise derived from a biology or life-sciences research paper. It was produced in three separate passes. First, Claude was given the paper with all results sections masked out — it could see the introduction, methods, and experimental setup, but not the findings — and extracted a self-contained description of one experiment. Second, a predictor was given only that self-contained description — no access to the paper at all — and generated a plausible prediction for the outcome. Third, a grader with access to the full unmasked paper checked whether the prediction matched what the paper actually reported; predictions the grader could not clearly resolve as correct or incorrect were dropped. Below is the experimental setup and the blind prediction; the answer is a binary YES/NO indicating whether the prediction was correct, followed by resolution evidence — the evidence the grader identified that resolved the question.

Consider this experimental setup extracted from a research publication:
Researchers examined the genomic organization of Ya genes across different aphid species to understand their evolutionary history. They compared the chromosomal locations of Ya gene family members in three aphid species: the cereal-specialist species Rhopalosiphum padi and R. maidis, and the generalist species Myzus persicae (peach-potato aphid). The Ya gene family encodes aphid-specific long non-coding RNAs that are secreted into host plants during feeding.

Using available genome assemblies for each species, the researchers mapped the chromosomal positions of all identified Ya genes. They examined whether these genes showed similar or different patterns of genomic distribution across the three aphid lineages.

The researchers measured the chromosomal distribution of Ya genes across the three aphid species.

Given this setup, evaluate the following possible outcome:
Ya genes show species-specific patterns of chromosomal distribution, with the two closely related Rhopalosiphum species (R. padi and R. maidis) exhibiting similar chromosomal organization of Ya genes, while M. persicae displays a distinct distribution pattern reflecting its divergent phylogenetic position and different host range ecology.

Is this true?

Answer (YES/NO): NO